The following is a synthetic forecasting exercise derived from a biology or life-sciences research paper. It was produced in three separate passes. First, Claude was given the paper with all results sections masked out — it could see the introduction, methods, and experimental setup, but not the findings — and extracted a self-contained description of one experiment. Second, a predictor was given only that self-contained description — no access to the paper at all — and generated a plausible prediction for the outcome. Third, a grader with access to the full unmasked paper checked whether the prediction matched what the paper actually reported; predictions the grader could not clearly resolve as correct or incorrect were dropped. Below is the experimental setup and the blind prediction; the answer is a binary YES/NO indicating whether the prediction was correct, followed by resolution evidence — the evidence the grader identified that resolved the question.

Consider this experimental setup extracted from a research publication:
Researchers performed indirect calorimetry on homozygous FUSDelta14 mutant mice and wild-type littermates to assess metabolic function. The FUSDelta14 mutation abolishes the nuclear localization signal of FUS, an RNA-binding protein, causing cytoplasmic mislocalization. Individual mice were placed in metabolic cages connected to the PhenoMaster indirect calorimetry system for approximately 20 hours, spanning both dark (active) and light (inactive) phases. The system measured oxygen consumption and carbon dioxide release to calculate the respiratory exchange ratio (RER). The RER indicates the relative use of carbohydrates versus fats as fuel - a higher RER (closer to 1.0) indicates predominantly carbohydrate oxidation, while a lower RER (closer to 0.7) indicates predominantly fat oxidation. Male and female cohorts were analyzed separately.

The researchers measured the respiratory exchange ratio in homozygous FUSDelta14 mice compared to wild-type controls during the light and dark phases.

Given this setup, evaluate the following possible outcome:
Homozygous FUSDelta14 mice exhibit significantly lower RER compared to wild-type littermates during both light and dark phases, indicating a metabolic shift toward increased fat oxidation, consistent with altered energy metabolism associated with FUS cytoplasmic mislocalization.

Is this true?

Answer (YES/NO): YES